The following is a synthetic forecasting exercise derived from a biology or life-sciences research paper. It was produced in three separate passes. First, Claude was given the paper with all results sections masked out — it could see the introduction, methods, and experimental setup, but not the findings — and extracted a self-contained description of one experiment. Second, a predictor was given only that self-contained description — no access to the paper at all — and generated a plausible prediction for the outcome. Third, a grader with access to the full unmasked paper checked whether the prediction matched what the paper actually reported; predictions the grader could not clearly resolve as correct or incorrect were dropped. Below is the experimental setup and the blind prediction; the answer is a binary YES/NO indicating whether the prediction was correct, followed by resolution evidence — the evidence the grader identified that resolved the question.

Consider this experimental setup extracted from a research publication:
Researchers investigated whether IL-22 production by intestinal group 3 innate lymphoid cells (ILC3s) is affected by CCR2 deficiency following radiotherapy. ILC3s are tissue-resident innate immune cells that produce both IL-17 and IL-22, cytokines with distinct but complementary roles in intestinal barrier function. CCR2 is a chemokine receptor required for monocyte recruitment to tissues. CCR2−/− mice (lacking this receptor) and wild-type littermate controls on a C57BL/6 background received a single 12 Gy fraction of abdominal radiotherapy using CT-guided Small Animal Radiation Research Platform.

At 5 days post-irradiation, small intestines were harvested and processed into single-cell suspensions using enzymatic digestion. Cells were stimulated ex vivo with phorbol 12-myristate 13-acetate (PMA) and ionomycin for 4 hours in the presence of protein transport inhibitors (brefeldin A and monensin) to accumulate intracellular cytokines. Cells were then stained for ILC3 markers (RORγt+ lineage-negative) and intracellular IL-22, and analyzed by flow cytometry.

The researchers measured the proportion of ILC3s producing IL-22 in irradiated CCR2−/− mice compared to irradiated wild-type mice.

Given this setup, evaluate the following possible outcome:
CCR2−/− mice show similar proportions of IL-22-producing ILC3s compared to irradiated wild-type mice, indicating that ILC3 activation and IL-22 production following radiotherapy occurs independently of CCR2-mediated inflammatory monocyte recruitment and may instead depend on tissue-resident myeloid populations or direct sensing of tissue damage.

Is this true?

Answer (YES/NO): NO